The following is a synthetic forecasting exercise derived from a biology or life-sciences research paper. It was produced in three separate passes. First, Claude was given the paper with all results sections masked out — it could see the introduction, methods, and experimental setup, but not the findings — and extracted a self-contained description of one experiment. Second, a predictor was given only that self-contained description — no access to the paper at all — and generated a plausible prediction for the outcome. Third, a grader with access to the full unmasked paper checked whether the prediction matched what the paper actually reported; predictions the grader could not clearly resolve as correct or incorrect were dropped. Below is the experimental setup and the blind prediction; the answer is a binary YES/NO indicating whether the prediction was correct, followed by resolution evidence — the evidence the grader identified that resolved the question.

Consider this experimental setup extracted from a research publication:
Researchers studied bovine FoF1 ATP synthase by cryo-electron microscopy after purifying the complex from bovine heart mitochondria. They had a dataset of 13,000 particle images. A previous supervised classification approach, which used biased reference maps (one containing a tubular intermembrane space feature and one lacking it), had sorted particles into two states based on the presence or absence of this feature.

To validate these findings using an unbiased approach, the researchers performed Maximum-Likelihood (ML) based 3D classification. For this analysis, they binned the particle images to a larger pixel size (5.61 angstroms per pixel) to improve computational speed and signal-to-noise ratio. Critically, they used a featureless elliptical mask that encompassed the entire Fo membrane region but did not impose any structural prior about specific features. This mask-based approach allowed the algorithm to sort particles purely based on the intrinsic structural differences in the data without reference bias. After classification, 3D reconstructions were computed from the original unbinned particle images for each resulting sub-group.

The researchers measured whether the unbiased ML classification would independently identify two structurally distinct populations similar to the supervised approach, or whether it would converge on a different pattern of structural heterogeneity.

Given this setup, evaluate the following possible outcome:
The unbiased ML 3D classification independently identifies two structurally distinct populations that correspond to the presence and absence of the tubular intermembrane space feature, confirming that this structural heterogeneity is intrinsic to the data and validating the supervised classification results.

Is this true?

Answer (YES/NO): YES